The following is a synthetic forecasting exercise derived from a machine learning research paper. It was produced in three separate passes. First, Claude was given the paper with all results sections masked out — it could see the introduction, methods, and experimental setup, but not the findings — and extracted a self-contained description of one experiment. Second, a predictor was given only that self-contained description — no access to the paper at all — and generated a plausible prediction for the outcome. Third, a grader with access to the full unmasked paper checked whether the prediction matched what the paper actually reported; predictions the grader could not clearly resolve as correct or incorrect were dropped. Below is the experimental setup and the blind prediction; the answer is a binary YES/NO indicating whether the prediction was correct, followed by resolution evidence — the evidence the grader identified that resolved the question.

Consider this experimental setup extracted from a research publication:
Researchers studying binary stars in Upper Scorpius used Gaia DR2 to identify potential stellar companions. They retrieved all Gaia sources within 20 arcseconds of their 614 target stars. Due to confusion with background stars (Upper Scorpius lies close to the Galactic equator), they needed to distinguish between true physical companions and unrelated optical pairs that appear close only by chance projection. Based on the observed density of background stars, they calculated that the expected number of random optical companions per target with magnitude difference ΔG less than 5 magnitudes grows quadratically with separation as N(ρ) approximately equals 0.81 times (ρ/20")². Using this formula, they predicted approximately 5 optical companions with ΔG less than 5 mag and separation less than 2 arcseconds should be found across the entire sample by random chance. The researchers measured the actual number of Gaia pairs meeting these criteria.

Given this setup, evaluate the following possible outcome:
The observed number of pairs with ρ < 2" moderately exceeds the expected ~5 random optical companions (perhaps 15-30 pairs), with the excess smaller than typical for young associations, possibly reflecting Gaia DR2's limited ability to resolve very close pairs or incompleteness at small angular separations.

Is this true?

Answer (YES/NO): NO